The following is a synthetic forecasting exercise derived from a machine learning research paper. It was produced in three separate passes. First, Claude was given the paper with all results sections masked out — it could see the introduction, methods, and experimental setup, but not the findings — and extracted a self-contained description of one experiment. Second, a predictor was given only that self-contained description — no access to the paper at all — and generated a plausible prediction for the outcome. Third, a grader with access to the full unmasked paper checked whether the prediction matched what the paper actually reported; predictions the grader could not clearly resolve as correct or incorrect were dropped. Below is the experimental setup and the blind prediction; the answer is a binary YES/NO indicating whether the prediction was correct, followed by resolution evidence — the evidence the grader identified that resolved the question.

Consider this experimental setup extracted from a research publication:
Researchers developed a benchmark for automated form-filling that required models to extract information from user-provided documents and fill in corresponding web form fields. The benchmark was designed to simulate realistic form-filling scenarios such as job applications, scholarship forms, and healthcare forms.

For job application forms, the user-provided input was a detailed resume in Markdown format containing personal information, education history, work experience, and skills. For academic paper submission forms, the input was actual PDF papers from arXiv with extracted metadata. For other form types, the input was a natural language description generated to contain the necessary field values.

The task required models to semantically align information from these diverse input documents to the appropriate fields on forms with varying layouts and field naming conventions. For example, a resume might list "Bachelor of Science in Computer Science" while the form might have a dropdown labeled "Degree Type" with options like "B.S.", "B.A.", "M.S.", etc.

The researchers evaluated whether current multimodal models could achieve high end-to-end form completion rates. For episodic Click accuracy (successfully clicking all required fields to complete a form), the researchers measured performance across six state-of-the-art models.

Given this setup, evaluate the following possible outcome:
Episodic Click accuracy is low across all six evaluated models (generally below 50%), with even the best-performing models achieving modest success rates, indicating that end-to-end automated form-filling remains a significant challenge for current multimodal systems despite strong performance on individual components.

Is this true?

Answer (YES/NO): NO